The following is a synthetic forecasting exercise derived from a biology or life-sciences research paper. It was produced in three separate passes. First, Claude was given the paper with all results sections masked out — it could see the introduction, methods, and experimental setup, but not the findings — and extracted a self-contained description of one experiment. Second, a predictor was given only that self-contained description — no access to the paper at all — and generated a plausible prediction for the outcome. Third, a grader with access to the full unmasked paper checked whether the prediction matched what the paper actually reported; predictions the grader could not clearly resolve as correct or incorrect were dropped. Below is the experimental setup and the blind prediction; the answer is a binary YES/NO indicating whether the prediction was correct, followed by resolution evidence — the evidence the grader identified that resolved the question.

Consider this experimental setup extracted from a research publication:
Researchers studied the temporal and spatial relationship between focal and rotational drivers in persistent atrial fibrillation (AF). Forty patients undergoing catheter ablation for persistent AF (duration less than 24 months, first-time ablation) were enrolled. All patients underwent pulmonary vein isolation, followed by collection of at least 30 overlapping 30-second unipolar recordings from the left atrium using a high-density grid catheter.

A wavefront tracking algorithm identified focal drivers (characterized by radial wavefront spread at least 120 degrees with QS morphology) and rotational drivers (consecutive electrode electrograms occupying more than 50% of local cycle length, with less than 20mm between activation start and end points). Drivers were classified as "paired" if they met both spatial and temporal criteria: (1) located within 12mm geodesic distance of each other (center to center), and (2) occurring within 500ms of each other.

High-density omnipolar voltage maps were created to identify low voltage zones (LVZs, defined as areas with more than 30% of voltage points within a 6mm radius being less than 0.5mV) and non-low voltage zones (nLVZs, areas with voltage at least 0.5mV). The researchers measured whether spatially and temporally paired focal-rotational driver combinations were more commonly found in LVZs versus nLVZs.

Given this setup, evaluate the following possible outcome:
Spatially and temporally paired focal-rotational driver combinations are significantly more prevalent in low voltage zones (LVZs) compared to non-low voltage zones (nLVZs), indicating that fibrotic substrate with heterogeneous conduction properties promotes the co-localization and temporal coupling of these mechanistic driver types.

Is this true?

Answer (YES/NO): NO